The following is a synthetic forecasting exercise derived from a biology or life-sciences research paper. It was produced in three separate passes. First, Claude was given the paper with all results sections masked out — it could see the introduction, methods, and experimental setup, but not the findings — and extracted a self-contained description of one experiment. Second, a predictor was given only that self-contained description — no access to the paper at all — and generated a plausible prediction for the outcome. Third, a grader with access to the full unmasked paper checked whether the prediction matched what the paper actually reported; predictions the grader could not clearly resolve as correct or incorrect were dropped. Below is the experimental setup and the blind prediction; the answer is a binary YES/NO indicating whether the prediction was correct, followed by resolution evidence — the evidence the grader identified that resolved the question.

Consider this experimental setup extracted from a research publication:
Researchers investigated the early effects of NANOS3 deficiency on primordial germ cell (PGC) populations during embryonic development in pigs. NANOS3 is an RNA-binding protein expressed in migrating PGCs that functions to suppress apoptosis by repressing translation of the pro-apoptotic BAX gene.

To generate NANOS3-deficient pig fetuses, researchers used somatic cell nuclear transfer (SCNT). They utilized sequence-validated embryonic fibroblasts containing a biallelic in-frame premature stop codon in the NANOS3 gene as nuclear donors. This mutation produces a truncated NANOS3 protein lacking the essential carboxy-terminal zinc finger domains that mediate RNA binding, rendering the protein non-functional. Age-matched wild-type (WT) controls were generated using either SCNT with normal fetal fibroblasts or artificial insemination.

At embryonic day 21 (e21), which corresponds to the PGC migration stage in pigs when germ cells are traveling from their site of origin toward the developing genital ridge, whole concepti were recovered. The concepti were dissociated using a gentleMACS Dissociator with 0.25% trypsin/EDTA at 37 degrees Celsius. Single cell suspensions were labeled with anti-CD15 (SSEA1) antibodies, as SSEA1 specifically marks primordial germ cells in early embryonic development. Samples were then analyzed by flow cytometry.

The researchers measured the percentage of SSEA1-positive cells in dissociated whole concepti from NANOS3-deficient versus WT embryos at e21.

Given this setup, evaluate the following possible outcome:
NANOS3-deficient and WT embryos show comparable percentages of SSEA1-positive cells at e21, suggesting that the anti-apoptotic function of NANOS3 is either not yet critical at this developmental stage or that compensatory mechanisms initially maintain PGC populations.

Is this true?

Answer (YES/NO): YES